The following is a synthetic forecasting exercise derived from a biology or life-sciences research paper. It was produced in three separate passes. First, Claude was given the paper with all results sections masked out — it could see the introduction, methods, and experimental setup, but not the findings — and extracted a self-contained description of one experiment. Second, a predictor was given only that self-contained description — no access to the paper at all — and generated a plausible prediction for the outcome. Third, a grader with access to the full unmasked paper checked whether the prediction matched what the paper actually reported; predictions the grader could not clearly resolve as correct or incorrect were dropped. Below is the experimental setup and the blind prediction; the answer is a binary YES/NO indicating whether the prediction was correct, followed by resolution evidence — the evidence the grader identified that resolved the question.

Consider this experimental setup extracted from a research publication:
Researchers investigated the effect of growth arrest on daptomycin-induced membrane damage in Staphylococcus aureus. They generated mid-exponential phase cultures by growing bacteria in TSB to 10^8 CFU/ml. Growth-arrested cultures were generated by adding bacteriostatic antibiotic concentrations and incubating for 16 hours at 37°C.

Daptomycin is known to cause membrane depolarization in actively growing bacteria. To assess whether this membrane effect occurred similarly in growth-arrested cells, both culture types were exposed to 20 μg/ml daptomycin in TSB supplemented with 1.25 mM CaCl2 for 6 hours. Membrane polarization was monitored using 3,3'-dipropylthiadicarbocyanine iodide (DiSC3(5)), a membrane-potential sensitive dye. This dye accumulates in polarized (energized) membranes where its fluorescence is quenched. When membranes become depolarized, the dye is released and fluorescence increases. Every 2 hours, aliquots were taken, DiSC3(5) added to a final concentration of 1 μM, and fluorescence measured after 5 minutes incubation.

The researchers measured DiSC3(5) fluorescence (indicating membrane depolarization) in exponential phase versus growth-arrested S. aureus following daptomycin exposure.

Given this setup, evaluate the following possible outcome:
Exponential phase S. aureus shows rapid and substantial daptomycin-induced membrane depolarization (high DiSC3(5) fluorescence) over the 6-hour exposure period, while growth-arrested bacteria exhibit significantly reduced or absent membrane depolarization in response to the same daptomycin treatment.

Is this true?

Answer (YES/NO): YES